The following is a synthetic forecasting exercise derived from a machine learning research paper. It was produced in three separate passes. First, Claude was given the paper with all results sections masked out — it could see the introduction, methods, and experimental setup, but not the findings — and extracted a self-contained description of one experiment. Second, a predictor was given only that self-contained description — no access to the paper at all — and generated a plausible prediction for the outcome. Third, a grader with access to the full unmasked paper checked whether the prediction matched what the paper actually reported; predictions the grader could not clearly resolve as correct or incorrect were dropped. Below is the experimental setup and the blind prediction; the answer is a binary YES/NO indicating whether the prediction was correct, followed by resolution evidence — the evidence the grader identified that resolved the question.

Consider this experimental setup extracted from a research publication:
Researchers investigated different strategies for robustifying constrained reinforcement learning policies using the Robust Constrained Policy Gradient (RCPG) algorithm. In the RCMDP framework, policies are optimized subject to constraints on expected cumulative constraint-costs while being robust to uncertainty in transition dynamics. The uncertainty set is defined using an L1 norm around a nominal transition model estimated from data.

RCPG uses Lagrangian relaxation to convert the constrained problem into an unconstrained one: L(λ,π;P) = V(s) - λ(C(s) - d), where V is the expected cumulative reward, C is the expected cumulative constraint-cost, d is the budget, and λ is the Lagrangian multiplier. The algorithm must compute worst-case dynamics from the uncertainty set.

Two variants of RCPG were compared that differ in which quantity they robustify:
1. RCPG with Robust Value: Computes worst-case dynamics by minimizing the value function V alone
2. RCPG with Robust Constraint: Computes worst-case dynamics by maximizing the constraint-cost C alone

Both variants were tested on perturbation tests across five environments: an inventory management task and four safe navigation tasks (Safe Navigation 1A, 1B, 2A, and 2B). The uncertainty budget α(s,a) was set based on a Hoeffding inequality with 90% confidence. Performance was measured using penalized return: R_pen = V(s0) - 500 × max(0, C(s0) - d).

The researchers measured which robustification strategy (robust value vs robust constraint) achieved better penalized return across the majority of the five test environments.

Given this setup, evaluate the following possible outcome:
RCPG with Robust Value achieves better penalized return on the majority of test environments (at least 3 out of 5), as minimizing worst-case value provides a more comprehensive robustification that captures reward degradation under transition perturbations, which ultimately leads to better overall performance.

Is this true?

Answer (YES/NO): NO